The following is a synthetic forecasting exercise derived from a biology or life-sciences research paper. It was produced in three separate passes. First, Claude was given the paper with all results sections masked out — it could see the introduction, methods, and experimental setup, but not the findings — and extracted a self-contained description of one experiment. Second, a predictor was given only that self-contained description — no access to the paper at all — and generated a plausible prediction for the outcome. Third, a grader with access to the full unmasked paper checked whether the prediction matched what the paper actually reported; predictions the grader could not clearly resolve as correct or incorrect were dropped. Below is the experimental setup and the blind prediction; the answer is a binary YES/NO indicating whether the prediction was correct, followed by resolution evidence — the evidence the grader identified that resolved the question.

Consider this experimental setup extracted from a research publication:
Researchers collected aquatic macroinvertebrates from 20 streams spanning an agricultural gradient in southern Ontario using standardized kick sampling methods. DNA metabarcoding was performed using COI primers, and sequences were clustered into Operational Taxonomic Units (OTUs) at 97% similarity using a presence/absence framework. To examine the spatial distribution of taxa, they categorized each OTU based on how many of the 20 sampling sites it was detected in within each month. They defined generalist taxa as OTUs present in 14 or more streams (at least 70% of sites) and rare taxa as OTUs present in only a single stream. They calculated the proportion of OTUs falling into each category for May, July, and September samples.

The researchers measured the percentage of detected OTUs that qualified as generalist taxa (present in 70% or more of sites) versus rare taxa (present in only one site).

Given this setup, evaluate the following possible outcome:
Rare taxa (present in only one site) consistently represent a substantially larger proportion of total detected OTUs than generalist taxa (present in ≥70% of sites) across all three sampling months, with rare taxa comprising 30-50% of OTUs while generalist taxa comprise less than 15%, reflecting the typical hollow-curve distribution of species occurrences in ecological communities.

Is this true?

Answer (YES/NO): YES